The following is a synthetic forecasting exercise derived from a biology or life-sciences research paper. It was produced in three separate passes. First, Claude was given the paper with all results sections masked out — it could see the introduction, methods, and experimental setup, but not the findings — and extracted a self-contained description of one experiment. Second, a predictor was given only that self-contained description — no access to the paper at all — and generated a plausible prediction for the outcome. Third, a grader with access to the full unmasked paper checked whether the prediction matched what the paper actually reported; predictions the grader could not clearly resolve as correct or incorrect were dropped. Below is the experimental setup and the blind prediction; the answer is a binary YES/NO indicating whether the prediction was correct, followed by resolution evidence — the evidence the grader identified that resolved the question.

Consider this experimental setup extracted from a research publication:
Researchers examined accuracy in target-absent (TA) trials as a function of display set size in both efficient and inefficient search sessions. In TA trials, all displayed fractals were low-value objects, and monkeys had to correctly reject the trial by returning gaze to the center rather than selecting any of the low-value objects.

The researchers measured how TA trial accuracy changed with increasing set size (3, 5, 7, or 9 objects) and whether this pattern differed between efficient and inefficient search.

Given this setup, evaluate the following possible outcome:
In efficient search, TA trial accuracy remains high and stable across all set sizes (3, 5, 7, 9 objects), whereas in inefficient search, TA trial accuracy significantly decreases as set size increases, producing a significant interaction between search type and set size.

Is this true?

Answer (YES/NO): NO